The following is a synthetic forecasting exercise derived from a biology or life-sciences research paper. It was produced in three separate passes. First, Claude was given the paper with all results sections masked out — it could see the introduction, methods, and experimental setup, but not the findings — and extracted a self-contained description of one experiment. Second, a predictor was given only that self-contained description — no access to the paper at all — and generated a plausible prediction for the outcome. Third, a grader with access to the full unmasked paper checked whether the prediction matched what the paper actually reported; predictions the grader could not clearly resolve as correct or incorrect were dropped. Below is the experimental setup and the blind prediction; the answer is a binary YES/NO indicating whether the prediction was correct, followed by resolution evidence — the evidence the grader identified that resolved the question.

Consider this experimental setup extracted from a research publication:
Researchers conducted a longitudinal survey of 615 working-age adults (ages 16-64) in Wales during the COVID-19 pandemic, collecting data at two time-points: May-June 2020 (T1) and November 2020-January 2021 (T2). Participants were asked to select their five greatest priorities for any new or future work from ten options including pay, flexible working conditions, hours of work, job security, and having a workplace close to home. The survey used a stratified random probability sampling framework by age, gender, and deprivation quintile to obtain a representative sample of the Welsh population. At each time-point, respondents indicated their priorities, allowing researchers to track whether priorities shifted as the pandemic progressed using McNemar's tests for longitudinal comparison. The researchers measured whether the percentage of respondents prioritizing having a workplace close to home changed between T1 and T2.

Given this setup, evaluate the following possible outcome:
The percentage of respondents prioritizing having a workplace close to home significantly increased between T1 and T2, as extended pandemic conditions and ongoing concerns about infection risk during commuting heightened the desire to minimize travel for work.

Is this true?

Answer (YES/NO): YES